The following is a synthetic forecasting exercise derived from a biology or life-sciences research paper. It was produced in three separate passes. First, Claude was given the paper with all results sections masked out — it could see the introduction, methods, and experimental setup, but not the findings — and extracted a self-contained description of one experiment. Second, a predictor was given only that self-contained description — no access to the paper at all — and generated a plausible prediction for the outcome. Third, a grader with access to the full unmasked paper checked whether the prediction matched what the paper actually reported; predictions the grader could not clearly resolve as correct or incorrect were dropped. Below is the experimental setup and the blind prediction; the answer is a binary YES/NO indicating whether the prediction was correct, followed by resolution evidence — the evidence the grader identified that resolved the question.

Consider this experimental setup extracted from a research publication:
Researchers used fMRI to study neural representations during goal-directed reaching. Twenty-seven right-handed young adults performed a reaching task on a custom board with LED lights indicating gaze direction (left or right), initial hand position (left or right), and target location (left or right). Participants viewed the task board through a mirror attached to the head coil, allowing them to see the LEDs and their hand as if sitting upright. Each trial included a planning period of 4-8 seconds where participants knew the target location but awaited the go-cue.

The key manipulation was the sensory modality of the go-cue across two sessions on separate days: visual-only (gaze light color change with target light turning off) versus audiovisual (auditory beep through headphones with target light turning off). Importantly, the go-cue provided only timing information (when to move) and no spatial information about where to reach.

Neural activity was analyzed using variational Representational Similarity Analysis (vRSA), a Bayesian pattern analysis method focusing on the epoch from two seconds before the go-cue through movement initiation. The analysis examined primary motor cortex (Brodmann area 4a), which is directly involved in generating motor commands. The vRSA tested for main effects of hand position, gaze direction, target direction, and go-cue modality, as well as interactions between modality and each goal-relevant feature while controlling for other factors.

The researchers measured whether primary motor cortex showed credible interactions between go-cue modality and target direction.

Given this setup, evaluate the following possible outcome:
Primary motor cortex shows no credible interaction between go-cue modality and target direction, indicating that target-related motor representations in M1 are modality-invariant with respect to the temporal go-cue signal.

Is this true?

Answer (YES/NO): NO